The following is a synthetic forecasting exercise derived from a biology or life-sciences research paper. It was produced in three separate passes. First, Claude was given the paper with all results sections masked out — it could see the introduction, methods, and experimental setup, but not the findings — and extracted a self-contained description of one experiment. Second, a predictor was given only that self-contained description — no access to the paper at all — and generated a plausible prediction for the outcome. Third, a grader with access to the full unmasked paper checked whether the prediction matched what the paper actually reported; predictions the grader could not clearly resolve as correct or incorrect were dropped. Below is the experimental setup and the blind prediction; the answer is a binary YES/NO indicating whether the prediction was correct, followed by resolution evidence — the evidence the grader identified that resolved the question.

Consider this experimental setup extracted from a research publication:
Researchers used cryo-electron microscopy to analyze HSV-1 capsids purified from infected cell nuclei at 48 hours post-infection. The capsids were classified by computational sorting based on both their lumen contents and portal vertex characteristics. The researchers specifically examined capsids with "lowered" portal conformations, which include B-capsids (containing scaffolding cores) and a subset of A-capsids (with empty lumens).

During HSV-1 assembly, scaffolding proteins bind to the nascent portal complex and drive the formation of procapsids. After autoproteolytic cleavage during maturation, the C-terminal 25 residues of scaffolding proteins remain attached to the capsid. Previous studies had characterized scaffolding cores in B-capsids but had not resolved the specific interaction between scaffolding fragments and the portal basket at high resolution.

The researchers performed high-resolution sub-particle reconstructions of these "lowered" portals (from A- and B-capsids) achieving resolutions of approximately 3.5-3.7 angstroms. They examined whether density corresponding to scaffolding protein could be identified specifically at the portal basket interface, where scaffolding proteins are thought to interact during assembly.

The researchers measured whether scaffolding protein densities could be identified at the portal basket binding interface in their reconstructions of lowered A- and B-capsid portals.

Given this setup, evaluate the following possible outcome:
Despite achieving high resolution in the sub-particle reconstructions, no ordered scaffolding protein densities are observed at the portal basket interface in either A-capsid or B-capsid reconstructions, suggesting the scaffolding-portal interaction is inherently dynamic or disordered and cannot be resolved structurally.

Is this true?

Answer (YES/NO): NO